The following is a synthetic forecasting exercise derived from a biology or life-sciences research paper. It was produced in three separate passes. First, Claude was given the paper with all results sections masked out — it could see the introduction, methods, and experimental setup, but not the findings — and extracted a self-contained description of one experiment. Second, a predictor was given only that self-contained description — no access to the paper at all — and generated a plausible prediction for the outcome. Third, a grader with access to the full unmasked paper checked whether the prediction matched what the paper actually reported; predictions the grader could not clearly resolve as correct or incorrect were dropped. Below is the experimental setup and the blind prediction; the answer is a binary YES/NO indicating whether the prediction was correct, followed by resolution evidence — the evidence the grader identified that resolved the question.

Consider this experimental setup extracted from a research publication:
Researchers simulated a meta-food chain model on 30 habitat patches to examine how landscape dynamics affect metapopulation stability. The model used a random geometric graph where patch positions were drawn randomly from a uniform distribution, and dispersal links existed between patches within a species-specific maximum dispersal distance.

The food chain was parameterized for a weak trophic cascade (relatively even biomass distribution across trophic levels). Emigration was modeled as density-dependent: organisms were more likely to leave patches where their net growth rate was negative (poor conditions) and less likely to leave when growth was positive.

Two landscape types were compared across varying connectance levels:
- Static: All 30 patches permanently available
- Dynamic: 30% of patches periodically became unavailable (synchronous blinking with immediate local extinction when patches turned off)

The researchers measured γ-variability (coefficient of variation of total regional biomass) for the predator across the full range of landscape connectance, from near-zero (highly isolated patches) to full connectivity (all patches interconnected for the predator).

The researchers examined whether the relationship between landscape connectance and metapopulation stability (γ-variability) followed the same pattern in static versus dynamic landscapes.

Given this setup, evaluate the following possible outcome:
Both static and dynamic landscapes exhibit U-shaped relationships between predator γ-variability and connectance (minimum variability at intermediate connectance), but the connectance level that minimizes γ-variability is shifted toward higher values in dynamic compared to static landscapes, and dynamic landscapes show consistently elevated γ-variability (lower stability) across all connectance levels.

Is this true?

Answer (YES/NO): NO